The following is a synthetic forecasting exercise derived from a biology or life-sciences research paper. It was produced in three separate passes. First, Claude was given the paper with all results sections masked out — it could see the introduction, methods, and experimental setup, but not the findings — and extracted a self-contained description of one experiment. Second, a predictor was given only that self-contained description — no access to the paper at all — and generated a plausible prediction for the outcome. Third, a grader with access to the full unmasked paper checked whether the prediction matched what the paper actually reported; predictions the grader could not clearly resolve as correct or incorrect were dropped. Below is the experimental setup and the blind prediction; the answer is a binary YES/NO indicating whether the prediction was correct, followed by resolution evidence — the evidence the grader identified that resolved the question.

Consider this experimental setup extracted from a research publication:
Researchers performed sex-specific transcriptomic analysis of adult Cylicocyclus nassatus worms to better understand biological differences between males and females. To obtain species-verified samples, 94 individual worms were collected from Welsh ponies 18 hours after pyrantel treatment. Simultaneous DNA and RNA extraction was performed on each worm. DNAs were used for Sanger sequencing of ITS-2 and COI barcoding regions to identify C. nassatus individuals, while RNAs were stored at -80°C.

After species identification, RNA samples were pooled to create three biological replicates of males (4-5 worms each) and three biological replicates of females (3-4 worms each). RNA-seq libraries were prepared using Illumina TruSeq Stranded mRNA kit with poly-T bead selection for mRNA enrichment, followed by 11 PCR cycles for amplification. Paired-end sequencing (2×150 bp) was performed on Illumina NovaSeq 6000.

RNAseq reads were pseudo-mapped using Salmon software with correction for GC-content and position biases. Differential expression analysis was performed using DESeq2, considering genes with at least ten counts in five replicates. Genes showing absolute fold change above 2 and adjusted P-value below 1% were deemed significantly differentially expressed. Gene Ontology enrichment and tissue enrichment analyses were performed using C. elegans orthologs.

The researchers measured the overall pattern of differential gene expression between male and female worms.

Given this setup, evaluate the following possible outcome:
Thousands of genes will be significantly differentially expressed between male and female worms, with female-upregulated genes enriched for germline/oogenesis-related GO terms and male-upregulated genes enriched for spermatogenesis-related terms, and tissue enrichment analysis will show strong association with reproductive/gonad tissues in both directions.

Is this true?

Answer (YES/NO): NO